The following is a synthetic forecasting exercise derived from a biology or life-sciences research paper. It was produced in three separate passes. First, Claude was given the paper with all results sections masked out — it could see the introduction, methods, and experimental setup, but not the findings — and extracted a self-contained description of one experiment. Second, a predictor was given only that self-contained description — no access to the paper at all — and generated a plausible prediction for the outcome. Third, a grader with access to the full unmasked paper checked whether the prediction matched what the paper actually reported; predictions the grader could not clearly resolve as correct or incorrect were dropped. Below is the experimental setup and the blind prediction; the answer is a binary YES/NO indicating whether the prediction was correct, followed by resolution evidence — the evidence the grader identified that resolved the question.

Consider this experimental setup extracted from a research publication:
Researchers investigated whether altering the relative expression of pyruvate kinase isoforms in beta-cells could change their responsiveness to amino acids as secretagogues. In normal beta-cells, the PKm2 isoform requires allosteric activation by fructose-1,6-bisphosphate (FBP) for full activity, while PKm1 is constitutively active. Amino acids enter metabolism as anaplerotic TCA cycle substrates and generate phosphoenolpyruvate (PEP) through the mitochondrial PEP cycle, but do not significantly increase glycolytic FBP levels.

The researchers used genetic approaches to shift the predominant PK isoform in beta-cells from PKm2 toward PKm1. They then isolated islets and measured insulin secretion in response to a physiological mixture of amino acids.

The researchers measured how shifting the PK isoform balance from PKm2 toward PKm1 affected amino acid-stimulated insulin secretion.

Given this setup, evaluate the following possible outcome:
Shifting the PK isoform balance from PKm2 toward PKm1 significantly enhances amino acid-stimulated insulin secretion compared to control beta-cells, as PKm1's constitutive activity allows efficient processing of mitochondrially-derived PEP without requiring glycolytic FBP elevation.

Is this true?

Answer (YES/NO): YES